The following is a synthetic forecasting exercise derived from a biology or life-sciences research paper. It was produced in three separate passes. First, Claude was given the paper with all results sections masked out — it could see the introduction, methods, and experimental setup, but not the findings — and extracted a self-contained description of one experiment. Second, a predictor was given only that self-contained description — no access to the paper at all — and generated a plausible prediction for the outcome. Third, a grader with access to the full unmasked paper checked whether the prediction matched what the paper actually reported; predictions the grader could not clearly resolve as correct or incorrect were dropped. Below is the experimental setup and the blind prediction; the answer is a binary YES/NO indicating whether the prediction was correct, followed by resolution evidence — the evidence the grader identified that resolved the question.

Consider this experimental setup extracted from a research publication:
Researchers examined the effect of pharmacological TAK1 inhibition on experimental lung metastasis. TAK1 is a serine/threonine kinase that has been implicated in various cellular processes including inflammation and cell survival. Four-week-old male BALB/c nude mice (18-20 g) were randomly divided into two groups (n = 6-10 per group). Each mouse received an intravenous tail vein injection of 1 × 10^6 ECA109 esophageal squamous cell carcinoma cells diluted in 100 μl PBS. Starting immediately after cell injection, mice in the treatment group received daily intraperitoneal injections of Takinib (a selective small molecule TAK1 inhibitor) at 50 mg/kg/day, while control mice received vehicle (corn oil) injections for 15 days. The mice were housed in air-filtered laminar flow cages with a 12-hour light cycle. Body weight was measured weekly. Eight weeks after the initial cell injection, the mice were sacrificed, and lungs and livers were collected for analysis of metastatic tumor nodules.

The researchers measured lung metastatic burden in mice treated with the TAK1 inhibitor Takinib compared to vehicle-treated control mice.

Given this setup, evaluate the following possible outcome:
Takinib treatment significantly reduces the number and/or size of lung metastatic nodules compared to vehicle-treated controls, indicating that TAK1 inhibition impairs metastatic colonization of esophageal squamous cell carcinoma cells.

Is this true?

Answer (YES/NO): NO